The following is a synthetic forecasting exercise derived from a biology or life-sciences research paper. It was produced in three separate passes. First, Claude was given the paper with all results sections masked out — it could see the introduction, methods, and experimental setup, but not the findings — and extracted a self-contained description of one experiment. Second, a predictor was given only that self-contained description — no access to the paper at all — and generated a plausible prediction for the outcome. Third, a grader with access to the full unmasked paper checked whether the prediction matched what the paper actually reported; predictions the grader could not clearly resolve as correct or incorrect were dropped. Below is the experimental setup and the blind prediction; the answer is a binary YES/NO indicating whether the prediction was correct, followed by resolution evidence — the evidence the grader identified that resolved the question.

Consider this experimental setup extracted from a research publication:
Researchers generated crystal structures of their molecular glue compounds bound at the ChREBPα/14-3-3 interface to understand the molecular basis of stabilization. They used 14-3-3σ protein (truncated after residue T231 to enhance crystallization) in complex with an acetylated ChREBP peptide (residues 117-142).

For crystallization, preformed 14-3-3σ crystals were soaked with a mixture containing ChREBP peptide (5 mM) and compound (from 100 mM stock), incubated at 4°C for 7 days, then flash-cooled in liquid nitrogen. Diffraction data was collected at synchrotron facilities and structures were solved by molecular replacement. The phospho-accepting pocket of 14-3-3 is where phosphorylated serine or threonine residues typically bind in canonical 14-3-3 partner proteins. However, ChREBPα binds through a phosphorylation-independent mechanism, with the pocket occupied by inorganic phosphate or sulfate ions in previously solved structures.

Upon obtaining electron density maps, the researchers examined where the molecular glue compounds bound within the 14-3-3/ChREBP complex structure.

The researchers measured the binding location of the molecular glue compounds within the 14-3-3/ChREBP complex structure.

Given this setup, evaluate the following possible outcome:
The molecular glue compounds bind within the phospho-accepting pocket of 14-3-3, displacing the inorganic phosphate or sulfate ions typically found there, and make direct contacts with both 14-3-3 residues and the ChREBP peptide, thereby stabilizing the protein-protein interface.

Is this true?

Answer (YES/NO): YES